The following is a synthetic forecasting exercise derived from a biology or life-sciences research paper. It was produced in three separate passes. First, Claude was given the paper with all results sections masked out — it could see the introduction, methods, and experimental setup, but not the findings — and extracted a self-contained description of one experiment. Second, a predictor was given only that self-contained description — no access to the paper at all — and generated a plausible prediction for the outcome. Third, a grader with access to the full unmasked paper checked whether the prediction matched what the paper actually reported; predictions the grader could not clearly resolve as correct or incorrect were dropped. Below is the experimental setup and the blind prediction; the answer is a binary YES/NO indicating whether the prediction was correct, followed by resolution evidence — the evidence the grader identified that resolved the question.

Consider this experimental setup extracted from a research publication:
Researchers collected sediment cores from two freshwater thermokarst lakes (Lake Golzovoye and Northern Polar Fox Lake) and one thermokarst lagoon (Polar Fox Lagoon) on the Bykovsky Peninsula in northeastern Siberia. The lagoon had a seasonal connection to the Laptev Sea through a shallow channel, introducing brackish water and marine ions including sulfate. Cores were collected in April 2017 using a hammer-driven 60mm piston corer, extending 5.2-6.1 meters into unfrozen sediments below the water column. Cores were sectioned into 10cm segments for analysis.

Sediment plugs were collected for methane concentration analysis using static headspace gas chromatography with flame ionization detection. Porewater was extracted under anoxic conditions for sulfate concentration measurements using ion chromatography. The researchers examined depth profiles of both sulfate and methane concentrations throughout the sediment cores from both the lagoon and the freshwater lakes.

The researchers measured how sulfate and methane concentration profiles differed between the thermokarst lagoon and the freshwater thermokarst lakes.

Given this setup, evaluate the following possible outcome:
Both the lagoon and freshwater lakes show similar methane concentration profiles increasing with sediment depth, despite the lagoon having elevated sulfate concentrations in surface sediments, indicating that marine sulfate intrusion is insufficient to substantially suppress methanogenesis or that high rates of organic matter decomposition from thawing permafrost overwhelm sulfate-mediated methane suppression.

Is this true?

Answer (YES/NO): NO